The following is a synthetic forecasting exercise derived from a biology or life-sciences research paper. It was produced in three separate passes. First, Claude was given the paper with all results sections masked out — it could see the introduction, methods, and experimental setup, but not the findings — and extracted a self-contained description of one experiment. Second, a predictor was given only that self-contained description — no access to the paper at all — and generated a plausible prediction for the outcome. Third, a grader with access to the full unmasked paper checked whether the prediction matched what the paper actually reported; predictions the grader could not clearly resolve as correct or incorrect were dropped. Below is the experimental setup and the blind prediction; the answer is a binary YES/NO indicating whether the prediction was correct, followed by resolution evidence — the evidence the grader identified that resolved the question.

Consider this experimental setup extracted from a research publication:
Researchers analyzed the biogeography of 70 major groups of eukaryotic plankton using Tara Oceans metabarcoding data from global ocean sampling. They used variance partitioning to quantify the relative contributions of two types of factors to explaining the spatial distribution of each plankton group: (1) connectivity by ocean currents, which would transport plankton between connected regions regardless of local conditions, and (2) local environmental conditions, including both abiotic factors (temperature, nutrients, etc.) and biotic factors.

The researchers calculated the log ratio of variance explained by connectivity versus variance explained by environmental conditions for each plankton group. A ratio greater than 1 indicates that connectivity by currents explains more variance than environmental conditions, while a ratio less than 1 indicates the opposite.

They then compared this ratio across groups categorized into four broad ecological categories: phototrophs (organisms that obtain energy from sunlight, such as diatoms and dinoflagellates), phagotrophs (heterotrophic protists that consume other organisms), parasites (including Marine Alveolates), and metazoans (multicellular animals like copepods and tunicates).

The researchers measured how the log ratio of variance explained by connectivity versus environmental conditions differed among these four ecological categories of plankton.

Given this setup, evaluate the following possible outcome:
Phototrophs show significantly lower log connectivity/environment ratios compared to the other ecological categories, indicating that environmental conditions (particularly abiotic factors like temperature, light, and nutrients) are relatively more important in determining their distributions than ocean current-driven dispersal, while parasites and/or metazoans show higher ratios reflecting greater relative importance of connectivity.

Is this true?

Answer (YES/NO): NO